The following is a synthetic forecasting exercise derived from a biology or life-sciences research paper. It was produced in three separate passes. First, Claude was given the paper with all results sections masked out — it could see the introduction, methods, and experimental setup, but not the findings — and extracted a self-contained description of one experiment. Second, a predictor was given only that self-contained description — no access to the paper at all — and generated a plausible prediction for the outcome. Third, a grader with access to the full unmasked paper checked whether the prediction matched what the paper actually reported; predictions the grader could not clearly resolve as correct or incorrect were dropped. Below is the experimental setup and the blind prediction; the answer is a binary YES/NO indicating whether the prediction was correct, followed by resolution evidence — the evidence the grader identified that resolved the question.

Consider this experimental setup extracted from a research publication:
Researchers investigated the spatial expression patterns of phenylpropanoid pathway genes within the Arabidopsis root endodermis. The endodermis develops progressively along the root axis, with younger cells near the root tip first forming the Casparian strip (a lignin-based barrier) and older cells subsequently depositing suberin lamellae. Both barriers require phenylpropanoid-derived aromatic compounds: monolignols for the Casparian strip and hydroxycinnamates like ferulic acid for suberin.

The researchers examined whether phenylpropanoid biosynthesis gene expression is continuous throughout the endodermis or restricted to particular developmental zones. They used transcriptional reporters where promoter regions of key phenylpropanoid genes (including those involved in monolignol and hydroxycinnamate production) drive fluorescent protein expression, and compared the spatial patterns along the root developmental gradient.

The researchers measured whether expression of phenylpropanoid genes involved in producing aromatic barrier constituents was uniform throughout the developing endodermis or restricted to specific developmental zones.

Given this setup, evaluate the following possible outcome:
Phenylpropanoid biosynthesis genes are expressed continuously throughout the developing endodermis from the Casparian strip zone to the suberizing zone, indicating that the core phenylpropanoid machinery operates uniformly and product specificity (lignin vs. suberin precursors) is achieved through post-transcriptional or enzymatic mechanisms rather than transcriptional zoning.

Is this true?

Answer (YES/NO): NO